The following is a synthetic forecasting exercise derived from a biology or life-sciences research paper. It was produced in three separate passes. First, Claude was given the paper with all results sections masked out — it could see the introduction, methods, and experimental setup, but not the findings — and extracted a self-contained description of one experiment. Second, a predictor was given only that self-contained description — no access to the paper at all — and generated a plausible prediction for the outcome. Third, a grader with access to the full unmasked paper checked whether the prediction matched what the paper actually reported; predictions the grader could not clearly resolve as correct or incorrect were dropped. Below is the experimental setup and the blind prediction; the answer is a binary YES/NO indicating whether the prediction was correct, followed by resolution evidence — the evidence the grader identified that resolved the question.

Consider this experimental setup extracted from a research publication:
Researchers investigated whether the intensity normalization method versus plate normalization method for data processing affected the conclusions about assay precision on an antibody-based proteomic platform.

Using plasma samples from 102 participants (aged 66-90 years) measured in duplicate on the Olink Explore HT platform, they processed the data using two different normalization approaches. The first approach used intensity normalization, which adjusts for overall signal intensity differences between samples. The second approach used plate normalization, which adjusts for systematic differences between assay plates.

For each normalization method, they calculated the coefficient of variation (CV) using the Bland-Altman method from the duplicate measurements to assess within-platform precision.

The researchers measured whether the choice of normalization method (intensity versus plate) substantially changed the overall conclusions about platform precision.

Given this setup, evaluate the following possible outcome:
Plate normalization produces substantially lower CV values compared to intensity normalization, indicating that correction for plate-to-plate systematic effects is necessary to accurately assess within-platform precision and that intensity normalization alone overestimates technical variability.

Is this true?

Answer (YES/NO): NO